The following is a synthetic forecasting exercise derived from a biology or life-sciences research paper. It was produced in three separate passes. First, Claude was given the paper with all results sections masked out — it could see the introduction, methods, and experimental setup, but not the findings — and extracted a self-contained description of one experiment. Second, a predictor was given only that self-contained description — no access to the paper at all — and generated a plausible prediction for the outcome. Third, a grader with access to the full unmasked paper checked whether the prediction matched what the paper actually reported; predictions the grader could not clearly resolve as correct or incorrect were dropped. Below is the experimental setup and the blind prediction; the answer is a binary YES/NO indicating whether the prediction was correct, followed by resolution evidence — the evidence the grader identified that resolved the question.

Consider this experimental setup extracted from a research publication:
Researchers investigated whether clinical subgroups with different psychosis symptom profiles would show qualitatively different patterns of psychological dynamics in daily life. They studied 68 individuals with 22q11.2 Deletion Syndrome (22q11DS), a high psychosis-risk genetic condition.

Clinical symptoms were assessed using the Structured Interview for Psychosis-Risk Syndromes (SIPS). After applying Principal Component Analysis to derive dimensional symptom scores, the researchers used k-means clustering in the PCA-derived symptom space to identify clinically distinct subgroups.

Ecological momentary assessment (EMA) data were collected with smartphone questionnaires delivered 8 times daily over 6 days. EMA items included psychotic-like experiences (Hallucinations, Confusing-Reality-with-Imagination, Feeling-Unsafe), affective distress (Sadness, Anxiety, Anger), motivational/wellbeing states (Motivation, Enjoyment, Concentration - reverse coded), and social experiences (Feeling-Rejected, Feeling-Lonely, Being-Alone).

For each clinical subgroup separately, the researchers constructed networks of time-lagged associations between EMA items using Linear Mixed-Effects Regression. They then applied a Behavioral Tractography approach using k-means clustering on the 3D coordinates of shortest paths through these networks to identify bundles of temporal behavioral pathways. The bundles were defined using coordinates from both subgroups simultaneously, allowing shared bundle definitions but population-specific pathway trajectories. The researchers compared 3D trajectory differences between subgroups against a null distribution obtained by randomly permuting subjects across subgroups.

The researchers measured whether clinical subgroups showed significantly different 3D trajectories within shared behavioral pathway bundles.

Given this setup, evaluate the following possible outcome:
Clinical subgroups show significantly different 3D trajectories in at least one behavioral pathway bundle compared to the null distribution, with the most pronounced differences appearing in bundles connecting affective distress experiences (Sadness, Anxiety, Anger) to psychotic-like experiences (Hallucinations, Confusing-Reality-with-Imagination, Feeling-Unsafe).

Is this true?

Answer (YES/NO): NO